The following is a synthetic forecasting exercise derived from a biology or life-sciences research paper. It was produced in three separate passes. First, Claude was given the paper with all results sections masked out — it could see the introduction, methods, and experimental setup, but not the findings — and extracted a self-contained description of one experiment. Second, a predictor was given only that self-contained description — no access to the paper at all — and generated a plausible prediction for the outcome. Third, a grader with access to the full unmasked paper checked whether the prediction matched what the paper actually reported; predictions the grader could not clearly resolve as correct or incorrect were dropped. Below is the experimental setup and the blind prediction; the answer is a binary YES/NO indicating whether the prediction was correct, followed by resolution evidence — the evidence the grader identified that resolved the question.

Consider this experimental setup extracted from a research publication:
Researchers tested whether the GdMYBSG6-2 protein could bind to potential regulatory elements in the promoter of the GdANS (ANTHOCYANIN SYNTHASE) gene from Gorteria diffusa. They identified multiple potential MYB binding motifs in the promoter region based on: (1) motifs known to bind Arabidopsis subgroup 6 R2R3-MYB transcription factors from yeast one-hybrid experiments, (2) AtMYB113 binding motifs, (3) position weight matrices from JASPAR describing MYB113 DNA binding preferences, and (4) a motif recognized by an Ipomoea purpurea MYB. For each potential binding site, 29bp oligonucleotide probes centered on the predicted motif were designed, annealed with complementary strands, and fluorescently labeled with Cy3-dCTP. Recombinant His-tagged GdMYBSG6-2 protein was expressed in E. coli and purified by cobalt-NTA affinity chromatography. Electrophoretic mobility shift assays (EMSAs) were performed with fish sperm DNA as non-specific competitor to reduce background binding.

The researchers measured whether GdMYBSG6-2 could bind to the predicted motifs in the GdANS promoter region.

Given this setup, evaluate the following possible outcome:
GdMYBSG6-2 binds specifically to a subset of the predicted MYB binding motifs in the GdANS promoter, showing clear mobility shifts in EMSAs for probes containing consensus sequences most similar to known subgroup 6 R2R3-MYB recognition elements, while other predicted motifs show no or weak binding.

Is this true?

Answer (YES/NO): YES